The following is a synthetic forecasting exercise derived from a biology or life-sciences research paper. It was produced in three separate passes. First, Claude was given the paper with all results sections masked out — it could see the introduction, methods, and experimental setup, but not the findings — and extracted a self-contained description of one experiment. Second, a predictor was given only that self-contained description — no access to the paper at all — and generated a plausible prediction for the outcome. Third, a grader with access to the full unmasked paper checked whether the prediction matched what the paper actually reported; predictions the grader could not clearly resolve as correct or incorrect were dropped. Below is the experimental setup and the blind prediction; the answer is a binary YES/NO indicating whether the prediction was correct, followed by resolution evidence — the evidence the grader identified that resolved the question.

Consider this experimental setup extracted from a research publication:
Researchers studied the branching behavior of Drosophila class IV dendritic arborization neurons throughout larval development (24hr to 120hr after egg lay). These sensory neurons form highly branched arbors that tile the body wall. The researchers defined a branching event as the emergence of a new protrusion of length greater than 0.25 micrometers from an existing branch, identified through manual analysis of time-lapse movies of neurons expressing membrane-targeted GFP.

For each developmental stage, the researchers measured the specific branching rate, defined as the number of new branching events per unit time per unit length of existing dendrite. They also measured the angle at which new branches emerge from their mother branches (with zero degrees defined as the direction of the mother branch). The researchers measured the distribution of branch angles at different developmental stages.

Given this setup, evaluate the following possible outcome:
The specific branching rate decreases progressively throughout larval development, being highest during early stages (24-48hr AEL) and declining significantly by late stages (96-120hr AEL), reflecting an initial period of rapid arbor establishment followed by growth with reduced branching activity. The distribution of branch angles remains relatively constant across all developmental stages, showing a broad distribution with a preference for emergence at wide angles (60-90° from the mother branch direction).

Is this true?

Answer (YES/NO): YES